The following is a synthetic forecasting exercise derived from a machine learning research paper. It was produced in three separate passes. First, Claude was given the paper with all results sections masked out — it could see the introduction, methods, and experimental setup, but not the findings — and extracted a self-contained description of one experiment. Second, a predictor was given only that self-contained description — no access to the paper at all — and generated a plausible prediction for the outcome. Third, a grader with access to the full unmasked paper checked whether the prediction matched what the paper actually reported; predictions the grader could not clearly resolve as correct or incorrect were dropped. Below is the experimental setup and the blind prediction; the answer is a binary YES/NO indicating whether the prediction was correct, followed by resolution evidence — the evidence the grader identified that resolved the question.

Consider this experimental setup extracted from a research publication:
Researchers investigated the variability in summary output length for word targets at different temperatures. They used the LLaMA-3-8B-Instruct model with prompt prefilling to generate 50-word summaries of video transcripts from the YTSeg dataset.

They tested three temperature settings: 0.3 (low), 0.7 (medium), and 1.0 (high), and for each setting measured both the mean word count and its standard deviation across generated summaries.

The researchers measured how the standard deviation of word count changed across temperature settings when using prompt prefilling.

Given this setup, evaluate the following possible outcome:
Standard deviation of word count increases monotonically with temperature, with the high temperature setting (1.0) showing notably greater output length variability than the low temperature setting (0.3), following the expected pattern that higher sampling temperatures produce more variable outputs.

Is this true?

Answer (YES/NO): NO